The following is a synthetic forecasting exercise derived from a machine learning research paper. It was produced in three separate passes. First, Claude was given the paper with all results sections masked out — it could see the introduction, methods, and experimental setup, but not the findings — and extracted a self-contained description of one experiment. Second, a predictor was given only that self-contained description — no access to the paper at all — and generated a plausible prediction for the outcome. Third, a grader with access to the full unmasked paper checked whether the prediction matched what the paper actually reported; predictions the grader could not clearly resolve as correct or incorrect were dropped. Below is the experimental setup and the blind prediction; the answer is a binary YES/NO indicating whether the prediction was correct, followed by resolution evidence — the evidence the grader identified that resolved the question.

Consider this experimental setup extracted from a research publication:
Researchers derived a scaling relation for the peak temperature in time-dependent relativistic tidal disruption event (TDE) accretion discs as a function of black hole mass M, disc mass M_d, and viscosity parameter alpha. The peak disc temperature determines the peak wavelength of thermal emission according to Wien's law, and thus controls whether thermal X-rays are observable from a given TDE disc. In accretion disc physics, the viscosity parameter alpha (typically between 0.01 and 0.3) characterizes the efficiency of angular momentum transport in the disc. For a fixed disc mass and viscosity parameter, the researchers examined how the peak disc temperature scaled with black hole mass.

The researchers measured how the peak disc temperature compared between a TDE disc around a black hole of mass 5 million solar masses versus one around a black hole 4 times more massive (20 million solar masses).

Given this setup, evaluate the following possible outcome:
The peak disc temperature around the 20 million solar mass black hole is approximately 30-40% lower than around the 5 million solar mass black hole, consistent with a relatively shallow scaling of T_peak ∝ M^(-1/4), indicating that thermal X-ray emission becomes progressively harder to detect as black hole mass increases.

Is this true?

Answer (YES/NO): NO